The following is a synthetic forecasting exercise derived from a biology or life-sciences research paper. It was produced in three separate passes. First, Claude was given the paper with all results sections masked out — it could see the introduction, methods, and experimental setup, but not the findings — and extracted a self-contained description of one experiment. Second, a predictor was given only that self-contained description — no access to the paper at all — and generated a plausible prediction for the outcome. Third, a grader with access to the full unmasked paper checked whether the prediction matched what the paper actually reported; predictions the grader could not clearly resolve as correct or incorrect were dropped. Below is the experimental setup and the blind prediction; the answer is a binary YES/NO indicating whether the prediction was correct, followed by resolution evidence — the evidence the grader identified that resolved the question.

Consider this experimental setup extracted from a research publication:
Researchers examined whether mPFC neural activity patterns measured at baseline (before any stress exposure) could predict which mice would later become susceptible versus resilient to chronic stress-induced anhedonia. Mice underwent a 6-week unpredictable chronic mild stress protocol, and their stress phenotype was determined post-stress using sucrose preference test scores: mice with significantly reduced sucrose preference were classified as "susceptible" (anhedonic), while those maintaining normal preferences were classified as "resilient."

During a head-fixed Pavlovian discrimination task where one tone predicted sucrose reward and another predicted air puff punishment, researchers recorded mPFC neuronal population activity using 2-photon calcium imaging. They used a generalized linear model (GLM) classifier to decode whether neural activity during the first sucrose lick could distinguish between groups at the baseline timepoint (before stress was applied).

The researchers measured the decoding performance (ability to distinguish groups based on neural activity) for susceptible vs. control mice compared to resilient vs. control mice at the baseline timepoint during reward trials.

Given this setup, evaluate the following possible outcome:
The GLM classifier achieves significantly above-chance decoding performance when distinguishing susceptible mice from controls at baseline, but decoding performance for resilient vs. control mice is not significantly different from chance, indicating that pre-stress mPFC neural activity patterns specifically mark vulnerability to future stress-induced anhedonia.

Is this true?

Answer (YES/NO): NO